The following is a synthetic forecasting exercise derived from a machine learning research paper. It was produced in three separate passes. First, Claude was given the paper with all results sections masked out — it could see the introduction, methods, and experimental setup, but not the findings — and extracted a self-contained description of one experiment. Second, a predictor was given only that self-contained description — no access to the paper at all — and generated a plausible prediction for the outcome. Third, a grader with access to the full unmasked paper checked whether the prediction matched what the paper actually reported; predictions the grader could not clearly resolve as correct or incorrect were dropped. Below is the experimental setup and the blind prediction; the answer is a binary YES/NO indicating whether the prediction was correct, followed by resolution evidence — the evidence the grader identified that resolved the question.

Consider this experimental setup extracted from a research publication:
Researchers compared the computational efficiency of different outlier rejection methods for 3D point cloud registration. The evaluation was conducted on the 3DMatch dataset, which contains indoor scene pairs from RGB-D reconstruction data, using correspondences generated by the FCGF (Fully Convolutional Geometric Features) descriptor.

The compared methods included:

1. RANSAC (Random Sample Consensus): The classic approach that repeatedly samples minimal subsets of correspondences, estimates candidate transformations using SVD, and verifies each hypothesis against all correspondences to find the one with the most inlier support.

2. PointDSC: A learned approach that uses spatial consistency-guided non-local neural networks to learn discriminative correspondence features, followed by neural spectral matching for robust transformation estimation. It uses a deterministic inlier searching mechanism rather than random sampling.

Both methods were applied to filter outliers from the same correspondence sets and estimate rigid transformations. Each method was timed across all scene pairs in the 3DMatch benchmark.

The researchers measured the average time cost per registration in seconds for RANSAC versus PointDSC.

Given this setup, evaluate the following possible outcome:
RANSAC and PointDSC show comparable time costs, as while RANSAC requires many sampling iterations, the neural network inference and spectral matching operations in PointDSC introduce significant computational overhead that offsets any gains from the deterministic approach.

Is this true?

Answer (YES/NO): NO